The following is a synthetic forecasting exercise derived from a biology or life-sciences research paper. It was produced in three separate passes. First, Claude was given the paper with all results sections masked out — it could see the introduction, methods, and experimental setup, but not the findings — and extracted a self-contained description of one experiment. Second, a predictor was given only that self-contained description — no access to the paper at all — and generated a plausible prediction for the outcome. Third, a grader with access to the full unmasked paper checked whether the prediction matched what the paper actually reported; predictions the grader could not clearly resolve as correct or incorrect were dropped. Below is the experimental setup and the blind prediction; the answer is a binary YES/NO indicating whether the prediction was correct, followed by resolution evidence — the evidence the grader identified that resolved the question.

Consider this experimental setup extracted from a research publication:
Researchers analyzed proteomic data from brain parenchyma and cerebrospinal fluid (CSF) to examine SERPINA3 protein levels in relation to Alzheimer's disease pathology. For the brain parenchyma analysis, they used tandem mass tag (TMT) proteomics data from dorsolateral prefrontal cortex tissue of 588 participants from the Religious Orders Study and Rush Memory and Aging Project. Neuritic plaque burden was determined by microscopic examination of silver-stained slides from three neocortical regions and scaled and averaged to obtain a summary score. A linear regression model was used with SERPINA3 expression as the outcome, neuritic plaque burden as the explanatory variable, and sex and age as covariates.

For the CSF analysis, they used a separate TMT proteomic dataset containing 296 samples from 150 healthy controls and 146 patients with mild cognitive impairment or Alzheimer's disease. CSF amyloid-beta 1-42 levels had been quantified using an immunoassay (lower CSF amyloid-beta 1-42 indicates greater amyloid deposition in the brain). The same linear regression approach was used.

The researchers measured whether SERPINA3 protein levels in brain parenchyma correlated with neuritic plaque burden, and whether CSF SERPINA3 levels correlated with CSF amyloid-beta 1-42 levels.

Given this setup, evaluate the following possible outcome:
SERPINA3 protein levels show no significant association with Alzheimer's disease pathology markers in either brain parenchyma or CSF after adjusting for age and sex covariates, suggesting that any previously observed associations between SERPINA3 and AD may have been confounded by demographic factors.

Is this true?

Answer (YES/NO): NO